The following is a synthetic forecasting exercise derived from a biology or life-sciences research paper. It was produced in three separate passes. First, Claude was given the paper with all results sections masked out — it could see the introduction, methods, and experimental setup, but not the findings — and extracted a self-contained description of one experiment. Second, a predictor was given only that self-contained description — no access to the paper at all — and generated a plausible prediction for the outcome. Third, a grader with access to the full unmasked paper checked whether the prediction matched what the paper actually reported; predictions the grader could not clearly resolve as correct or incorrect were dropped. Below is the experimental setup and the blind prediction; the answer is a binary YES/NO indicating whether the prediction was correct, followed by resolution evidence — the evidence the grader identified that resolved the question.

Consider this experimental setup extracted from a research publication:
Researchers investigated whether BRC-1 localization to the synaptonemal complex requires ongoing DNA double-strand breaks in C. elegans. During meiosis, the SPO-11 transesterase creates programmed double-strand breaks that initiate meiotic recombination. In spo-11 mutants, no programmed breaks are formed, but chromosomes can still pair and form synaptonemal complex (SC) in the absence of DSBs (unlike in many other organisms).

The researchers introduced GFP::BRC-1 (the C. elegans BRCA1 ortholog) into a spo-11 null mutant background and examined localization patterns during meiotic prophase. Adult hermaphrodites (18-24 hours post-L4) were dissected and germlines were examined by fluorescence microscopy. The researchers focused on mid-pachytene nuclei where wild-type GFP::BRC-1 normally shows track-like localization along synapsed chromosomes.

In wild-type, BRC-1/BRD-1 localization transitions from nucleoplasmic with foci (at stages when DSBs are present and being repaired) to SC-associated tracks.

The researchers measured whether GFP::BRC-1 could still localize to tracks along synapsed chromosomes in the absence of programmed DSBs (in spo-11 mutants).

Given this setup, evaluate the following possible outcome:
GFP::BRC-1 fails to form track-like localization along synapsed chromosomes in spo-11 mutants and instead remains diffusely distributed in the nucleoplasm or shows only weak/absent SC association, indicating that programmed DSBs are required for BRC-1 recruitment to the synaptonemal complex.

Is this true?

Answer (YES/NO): NO